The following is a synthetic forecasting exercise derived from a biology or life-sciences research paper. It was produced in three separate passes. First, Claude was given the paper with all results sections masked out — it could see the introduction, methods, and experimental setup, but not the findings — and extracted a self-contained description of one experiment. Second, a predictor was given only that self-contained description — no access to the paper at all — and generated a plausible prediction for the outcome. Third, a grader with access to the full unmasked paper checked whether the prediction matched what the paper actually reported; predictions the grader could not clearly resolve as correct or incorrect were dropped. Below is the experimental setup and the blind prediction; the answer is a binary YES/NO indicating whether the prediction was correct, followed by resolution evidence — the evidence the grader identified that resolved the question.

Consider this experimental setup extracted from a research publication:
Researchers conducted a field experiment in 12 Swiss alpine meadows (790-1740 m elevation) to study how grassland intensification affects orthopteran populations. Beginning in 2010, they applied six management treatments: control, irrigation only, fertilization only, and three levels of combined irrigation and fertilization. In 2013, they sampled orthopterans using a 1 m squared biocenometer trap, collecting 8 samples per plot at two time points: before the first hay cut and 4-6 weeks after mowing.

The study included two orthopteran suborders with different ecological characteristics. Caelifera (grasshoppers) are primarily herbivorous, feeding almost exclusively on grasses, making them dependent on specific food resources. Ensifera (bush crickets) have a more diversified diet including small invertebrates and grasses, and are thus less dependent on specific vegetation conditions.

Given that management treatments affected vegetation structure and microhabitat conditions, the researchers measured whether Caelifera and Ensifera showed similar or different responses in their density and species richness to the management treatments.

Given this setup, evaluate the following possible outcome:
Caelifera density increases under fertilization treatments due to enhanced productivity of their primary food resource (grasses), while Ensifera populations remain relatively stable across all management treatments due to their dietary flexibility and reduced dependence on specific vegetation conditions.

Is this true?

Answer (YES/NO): NO